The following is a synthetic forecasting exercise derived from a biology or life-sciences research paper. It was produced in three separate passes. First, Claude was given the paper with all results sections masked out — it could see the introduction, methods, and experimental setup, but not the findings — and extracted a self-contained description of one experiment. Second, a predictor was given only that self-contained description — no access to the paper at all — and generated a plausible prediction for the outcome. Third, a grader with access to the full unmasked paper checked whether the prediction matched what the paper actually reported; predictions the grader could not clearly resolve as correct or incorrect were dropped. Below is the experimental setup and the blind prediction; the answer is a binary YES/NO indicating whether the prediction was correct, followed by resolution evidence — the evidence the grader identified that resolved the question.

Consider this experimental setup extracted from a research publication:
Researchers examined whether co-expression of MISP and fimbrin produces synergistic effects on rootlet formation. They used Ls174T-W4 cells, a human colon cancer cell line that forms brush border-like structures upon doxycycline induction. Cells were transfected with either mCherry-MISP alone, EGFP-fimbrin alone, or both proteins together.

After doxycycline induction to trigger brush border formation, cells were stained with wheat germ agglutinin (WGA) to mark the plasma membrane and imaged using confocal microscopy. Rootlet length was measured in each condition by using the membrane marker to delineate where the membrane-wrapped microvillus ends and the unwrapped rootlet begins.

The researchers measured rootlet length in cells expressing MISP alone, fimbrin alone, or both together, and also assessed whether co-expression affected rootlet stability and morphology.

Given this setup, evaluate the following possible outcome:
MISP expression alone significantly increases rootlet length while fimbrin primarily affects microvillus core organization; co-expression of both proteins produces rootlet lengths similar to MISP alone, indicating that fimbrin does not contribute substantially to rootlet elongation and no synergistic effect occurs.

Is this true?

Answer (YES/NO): NO